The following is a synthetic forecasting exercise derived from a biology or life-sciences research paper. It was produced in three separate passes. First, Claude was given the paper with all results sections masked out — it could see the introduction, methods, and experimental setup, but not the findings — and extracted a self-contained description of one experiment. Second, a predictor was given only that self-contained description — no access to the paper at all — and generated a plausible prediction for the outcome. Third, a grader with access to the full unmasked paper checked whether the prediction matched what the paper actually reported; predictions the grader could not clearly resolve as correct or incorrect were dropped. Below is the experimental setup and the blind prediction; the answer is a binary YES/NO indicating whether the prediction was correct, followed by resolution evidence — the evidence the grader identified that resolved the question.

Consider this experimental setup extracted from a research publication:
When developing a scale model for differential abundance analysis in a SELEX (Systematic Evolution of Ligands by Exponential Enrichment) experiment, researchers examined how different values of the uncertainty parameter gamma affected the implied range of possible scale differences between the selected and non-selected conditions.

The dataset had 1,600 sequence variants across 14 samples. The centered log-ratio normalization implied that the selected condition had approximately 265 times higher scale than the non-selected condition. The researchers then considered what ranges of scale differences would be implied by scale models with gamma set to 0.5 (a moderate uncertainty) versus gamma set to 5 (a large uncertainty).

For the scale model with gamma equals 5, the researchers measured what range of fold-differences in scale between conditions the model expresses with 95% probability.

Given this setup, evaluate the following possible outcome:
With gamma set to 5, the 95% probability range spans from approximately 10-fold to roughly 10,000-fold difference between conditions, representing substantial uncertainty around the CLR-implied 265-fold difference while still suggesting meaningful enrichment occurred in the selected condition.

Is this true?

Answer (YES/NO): NO